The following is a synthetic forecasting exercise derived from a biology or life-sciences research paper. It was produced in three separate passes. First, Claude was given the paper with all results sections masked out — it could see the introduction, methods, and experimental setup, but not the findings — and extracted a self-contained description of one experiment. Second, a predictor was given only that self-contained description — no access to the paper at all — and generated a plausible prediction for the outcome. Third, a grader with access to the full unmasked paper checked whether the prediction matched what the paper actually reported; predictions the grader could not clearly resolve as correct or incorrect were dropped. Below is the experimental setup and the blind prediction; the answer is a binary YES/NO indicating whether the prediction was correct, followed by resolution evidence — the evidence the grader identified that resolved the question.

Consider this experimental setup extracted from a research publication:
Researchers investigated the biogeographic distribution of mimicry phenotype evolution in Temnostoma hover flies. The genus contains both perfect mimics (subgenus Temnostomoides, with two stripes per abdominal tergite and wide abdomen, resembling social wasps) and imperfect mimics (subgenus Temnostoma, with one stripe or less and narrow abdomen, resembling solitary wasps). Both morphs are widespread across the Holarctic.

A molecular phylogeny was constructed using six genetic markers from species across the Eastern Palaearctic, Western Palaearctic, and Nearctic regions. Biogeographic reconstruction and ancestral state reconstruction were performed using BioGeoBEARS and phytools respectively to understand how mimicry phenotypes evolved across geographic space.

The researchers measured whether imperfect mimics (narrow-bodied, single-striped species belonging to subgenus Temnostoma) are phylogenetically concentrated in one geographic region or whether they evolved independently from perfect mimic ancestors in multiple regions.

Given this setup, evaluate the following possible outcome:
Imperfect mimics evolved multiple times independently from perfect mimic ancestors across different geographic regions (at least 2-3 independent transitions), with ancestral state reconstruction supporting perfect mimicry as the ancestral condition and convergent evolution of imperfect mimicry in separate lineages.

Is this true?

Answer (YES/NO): NO